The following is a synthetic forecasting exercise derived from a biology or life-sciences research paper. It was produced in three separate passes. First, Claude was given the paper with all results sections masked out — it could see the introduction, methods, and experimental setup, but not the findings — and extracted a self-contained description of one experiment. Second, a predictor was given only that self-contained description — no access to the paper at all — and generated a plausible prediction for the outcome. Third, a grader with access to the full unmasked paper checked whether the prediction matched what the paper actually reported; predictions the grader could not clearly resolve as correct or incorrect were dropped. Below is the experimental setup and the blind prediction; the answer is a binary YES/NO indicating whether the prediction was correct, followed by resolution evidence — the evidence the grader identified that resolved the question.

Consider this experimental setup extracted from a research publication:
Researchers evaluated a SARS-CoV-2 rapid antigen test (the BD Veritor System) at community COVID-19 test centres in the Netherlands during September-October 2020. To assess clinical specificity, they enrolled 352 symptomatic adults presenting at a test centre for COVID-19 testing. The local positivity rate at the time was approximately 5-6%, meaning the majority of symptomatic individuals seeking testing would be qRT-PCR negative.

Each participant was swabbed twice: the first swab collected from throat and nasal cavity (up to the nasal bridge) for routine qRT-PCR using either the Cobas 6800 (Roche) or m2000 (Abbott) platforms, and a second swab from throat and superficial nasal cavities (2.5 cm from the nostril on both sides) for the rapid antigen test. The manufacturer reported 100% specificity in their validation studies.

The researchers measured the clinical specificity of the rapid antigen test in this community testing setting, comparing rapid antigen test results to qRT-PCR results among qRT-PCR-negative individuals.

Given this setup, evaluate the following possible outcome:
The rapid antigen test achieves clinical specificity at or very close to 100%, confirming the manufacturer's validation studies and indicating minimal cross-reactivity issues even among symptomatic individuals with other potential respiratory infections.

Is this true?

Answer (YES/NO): YES